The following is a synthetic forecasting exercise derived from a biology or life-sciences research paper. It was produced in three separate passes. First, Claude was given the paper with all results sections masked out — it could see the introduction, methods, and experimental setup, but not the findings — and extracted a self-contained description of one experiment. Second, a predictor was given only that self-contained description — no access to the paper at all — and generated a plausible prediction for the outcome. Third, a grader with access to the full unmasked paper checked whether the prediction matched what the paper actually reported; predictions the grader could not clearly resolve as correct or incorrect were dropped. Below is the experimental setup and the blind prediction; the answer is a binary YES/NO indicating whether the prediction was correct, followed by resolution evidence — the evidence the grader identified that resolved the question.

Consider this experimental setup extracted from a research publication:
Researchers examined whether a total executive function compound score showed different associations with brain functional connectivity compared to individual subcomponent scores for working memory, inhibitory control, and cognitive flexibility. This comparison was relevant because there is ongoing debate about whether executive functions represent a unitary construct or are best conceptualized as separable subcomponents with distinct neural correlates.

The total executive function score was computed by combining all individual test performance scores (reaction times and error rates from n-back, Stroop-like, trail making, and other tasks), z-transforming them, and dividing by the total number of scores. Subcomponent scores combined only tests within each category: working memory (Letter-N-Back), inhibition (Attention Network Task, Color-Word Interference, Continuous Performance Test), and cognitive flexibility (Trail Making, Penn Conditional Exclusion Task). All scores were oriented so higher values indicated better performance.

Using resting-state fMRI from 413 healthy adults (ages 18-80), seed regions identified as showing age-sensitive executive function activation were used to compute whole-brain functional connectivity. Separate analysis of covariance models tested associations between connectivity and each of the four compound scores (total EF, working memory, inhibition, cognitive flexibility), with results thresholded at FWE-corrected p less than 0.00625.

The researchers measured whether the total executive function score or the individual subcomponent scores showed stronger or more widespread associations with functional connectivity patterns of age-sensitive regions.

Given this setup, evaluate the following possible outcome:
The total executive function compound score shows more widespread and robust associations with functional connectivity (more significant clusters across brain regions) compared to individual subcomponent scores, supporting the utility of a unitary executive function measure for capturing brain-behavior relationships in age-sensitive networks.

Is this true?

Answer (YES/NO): NO